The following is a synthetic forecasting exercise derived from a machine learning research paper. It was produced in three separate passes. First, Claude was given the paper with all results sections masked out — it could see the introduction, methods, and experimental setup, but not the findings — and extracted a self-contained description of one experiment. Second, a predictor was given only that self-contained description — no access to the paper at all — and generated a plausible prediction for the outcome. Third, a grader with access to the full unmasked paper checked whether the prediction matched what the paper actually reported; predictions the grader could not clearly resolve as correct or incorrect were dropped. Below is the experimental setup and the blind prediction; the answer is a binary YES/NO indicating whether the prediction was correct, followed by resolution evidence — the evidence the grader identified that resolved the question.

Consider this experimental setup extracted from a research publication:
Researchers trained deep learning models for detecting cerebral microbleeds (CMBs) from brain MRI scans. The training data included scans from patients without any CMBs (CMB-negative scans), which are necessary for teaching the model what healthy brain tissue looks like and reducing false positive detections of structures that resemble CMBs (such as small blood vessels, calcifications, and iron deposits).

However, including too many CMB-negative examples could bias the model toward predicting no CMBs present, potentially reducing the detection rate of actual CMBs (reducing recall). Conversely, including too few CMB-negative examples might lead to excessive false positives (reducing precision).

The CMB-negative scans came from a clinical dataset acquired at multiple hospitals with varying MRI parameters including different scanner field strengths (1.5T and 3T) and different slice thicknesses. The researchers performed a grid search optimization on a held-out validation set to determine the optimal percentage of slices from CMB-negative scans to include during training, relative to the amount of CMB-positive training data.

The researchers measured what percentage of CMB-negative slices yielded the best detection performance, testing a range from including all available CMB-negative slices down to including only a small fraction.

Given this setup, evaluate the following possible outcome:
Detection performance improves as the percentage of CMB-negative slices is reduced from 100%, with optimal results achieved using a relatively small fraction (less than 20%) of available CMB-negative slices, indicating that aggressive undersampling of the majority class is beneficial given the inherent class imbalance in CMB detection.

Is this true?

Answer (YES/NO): YES